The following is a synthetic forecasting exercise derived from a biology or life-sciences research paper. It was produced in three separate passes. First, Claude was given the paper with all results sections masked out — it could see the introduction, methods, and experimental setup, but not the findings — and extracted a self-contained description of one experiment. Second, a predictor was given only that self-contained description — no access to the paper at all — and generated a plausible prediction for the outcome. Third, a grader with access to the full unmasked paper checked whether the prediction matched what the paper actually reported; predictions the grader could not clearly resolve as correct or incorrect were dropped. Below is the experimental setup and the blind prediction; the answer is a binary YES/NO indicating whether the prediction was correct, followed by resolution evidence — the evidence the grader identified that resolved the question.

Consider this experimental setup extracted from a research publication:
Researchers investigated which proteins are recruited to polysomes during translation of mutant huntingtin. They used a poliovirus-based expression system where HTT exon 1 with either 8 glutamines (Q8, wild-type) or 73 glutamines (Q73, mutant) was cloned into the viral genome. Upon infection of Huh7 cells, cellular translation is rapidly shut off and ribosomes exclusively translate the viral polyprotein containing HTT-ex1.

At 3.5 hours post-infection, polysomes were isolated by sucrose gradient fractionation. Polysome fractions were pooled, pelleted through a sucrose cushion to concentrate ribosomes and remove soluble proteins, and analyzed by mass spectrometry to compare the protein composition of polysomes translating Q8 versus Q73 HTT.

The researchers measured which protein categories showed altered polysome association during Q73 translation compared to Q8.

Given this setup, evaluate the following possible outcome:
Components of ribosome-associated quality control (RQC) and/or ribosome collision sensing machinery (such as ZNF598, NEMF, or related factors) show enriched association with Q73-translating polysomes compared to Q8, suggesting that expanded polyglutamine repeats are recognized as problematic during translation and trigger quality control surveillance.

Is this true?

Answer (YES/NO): YES